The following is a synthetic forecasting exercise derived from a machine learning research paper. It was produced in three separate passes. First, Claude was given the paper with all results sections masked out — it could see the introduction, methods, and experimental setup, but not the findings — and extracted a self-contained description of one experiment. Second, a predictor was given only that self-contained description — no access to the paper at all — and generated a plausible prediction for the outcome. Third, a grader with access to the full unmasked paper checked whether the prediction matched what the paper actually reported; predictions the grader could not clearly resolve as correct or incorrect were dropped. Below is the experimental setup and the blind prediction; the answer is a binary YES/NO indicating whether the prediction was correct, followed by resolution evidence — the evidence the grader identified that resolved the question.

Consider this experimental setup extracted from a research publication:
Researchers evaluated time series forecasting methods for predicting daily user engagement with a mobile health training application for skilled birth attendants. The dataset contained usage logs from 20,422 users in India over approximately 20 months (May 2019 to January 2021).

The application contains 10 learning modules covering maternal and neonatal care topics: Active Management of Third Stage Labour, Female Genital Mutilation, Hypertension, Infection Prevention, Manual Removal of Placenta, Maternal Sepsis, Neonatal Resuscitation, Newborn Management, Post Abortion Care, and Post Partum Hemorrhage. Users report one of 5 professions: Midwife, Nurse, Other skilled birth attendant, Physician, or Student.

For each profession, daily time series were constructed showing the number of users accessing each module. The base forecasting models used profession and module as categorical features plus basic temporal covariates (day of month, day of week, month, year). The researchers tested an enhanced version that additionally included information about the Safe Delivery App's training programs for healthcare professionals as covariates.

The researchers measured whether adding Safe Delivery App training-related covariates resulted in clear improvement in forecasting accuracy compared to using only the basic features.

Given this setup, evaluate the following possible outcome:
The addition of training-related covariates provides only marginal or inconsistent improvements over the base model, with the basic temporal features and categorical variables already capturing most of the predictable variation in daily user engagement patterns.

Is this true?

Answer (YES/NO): YES